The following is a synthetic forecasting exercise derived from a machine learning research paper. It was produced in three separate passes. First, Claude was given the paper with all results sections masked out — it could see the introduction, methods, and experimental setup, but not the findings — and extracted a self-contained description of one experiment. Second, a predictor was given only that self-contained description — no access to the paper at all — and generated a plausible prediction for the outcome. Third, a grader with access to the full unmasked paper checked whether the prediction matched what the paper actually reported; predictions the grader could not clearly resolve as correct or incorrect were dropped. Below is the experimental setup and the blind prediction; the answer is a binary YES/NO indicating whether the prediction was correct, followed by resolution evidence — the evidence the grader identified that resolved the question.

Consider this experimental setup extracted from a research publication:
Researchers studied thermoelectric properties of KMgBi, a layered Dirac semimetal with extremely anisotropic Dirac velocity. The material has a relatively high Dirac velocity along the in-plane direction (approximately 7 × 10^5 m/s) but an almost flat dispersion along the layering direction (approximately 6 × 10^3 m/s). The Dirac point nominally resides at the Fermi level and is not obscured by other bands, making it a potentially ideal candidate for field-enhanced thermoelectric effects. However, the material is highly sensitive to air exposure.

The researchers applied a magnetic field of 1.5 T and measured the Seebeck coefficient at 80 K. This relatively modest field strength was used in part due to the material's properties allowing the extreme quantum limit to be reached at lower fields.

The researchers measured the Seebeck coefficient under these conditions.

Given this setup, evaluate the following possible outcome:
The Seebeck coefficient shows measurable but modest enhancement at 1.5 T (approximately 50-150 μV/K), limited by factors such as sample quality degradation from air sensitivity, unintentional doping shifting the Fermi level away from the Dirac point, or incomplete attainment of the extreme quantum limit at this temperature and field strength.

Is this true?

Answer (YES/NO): NO